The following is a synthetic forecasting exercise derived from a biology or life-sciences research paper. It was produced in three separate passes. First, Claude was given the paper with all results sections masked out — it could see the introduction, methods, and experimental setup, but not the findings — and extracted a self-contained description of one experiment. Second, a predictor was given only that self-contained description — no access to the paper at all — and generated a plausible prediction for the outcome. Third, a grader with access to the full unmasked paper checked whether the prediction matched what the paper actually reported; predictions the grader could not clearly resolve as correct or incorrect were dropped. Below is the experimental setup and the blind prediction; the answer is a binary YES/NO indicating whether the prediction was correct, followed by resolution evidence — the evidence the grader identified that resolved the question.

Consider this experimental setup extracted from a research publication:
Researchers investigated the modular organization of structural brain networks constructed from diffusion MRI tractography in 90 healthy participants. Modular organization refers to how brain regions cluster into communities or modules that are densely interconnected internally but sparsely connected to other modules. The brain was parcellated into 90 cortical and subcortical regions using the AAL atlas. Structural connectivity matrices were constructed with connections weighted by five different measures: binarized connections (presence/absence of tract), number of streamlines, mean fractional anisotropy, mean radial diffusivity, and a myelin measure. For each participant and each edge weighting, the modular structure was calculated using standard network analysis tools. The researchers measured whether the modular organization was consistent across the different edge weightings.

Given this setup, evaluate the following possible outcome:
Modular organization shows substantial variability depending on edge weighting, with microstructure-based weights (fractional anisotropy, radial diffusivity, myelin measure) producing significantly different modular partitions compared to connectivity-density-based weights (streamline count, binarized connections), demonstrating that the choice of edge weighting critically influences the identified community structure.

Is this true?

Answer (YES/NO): NO